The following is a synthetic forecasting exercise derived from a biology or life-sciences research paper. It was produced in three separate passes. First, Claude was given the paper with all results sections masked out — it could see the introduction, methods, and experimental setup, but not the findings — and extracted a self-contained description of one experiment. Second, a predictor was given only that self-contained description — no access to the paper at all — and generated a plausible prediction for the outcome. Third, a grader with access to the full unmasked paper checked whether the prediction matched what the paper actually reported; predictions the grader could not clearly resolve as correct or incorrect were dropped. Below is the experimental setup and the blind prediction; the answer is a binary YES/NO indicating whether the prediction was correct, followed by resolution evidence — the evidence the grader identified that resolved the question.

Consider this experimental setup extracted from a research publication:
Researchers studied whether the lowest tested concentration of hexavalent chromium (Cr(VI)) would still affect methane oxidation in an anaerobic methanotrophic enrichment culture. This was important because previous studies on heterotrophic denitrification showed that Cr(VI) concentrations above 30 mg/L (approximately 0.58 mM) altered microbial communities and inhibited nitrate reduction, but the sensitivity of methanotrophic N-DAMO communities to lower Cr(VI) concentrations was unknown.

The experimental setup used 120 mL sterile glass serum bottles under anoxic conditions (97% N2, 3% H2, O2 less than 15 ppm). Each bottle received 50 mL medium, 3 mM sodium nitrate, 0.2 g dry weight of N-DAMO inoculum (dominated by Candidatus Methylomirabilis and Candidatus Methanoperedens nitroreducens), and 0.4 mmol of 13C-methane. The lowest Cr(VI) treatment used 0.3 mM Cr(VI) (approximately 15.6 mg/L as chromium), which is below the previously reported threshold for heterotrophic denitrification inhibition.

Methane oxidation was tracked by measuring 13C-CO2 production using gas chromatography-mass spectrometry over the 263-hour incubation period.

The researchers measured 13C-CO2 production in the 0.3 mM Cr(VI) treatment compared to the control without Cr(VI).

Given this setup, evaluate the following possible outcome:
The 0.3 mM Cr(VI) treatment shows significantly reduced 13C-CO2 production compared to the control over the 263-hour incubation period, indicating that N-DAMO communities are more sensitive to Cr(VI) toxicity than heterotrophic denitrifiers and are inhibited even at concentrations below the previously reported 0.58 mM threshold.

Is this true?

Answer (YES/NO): YES